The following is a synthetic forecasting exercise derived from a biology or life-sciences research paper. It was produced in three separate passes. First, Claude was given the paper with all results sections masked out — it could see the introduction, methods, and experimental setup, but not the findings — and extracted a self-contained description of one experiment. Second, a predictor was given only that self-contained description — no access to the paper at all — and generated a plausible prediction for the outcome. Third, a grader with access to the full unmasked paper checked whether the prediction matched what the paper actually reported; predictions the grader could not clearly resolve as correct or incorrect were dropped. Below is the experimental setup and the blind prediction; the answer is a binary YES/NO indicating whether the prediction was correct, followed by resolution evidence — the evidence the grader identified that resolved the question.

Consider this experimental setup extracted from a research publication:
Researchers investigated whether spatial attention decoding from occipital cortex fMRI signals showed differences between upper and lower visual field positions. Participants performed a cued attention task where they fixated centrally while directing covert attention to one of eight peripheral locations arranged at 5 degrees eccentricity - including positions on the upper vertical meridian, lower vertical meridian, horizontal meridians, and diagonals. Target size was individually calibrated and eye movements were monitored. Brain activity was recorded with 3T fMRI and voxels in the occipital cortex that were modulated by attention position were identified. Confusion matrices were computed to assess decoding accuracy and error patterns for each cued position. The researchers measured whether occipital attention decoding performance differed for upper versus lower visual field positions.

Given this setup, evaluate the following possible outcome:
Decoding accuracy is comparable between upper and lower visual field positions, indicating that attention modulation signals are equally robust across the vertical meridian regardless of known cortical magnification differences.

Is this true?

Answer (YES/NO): NO